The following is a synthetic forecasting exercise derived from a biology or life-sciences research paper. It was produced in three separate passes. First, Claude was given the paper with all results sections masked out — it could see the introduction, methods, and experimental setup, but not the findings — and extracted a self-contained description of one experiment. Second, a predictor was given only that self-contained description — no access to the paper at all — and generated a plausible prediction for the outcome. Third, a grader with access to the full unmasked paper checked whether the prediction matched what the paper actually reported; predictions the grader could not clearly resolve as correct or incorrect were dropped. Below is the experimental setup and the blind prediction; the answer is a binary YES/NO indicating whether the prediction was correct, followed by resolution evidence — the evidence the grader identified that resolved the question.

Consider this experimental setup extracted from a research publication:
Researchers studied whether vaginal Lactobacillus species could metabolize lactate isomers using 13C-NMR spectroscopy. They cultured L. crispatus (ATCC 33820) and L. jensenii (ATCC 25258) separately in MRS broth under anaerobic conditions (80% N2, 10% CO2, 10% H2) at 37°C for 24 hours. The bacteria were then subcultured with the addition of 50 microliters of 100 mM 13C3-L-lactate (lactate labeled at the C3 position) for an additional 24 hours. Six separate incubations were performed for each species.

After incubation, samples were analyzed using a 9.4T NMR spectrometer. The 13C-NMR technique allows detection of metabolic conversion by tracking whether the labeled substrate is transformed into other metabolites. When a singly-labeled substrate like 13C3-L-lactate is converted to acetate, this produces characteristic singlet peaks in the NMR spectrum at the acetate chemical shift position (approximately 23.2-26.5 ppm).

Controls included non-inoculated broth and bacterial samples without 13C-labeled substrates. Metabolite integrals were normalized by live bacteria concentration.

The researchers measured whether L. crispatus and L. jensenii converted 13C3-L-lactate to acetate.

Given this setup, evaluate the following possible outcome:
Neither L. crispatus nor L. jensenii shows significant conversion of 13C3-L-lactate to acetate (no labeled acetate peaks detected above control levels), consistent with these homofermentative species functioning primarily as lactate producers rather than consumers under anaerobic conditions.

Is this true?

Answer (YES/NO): NO